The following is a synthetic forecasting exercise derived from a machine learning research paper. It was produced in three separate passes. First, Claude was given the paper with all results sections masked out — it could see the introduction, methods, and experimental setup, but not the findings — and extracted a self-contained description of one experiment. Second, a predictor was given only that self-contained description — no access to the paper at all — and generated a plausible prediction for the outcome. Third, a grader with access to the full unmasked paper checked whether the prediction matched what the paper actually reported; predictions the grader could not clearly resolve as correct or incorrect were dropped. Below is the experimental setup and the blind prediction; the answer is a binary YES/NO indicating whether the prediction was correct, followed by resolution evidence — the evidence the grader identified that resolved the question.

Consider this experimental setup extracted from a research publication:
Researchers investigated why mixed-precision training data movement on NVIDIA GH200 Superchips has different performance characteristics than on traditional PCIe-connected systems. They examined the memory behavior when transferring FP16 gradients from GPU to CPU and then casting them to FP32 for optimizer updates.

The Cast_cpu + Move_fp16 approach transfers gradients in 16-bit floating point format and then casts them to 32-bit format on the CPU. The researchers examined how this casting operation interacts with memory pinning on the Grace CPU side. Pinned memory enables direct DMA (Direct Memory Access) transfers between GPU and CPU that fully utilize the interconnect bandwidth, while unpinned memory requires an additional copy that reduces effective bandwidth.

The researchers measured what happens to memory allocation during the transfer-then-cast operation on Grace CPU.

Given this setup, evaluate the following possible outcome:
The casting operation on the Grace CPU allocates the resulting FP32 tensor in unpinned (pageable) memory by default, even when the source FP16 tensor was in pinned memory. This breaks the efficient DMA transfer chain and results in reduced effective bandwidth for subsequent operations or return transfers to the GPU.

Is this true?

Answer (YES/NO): NO